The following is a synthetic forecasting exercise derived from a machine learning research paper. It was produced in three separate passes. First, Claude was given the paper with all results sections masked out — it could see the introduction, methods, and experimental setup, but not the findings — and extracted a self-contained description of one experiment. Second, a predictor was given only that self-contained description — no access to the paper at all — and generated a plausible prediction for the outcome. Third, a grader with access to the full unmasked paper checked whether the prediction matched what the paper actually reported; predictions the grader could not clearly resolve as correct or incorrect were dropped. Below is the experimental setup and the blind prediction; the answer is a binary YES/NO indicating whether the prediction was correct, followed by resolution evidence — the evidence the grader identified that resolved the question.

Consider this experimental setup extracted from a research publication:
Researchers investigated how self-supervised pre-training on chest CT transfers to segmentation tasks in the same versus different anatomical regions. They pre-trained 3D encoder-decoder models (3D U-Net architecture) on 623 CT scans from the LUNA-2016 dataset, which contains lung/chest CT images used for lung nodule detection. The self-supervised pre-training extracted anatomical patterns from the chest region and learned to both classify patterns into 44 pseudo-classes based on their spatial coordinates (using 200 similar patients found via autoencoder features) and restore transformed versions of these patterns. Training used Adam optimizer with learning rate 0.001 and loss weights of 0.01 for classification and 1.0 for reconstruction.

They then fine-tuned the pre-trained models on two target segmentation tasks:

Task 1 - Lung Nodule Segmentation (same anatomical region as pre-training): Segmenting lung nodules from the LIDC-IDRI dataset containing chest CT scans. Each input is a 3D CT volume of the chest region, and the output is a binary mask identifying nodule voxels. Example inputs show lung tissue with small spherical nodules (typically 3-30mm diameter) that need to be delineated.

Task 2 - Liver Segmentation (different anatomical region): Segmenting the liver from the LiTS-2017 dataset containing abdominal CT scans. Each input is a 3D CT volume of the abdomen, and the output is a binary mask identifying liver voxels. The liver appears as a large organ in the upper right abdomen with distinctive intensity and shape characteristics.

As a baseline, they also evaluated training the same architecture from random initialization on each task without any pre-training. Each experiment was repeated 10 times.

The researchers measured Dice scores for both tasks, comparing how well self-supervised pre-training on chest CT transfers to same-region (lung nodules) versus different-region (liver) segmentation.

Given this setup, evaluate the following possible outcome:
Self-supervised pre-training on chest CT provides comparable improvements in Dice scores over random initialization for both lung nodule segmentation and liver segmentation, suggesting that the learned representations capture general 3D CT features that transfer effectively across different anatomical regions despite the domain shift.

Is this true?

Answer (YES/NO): NO